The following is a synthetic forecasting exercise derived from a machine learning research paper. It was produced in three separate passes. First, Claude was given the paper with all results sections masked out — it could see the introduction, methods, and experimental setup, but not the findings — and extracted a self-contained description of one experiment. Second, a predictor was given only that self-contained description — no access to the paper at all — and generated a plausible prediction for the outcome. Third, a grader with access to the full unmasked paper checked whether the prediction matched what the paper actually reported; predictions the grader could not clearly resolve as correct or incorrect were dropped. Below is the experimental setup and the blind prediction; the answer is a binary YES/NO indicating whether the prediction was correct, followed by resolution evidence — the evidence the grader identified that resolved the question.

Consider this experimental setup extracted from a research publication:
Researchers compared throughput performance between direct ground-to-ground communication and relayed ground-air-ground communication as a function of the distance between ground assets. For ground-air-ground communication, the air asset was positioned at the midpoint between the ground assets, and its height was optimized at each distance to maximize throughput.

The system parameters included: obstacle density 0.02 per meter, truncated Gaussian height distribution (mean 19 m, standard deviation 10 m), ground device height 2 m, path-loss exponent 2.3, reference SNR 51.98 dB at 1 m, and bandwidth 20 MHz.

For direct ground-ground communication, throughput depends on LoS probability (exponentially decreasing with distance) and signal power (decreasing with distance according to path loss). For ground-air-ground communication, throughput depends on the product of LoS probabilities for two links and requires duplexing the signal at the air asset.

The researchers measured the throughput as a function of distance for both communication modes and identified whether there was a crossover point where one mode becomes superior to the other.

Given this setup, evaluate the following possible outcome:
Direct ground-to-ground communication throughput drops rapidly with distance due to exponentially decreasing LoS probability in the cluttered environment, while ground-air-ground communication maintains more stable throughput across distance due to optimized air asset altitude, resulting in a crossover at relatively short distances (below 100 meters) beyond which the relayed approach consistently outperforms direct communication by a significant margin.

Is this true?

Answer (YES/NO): YES